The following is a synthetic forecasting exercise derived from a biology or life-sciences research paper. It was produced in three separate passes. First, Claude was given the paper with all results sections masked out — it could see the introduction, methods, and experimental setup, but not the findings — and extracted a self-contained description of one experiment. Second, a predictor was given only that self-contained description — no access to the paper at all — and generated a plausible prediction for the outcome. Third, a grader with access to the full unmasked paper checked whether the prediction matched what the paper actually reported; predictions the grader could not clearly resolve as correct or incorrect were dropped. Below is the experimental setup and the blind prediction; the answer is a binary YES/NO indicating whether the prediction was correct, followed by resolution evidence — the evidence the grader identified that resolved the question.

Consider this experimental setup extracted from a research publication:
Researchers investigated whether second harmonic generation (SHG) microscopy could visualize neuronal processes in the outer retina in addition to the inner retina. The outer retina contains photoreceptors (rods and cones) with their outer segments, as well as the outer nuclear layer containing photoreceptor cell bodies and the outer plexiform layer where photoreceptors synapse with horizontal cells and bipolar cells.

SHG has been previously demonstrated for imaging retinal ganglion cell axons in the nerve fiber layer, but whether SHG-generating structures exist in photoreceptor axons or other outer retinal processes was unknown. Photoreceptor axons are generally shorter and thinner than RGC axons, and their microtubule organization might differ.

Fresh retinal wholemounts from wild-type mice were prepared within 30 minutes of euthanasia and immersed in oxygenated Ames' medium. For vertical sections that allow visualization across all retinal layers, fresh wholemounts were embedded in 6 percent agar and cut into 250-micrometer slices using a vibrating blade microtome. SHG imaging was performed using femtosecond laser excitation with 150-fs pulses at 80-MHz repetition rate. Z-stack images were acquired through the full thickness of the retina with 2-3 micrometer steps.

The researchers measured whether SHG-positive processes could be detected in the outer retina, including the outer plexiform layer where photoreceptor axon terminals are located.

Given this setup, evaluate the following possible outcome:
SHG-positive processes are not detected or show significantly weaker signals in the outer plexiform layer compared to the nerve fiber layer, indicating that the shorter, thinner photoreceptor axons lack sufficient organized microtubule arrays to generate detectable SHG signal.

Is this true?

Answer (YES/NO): NO